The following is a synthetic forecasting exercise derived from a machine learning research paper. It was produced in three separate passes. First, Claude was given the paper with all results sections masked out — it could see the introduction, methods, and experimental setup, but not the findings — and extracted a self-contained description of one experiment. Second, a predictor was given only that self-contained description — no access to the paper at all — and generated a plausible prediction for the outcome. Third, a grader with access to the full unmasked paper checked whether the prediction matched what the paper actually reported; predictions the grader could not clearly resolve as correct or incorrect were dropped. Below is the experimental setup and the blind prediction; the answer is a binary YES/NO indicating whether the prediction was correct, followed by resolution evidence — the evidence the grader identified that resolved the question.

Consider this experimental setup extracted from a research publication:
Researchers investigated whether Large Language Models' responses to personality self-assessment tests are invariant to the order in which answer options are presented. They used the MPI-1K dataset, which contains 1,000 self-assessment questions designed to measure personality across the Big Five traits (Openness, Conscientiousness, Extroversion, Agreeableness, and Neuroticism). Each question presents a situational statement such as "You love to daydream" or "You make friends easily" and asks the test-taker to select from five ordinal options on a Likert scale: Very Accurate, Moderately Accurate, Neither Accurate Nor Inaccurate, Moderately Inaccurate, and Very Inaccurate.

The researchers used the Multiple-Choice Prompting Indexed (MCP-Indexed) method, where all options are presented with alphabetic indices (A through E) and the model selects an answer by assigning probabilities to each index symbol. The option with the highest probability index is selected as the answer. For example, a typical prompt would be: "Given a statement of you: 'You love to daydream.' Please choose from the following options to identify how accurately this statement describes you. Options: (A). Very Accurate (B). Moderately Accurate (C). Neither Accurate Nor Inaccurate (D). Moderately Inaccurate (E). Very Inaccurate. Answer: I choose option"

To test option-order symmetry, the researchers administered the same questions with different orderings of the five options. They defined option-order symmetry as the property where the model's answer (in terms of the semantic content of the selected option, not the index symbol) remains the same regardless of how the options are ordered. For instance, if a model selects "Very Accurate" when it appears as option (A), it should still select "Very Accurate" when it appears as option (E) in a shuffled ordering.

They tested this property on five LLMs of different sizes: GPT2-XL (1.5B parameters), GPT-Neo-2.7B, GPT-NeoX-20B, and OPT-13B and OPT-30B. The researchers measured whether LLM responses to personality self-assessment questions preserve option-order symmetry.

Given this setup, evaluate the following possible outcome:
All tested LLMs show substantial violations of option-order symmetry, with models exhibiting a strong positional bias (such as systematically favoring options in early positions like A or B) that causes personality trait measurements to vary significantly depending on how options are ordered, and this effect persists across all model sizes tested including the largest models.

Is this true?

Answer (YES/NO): NO